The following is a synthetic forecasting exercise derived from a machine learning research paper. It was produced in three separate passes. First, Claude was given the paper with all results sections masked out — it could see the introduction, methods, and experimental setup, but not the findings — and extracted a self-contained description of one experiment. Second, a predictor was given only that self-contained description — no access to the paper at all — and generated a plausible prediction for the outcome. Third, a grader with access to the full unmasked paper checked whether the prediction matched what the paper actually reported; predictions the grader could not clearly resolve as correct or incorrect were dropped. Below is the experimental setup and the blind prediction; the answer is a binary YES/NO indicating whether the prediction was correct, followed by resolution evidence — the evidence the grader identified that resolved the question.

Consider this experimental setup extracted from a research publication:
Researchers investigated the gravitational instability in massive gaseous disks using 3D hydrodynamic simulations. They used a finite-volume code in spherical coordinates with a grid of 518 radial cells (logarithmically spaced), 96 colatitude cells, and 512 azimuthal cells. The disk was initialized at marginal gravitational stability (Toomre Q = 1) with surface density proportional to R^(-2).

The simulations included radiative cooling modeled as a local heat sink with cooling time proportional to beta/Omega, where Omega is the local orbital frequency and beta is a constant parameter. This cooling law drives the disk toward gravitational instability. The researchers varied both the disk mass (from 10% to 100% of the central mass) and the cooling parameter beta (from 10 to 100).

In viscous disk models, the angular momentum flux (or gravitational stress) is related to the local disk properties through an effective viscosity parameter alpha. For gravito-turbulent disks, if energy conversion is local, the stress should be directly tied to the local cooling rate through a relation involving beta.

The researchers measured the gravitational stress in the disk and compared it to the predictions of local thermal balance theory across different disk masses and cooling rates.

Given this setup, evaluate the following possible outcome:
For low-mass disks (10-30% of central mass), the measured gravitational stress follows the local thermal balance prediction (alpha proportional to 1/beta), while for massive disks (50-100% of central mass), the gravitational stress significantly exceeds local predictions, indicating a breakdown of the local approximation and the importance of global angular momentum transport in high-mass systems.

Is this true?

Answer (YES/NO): NO